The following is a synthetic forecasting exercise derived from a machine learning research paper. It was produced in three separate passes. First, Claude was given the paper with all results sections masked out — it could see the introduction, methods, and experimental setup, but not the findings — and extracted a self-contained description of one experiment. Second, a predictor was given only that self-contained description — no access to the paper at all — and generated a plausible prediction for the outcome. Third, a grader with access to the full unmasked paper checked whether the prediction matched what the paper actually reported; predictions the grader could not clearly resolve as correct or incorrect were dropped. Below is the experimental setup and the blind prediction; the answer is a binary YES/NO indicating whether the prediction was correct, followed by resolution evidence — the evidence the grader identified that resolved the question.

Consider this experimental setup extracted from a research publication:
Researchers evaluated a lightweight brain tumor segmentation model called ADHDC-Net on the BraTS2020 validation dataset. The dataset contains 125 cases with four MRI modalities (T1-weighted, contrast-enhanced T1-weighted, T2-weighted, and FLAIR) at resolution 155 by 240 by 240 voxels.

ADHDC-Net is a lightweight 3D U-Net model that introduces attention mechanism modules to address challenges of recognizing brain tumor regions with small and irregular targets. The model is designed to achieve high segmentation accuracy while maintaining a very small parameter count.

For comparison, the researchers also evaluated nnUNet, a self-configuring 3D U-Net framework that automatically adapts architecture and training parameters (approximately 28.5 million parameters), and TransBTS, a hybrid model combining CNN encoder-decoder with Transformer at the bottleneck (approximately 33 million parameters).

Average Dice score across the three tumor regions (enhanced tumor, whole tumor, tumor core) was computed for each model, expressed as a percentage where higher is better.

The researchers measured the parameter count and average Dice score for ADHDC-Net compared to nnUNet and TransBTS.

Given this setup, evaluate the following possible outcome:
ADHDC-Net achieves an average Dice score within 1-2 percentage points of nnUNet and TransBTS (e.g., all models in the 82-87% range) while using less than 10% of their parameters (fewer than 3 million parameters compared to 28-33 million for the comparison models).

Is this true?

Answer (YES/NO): YES